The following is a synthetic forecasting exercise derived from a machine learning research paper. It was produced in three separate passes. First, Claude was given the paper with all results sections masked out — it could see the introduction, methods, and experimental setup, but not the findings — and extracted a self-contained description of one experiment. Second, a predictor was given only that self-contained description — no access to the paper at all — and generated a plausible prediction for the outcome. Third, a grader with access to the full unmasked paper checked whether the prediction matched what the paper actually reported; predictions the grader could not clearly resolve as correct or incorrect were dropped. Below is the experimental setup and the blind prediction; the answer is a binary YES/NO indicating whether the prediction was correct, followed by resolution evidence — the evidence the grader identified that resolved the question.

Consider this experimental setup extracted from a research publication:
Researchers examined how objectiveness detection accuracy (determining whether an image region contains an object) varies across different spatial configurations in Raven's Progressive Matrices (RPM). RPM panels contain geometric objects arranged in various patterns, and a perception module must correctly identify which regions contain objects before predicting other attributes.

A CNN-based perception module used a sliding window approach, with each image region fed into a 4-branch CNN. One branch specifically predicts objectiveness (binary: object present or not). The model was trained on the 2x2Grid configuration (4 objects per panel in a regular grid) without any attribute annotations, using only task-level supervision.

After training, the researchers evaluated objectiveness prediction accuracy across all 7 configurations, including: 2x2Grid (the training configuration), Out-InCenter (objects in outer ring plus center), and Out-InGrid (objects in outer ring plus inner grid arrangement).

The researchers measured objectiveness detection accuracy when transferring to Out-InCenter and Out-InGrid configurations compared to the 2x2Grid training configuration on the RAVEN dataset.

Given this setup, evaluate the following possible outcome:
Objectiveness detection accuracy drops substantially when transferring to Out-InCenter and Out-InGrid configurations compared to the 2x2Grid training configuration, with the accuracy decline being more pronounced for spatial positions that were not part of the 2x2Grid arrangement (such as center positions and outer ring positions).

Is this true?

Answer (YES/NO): NO